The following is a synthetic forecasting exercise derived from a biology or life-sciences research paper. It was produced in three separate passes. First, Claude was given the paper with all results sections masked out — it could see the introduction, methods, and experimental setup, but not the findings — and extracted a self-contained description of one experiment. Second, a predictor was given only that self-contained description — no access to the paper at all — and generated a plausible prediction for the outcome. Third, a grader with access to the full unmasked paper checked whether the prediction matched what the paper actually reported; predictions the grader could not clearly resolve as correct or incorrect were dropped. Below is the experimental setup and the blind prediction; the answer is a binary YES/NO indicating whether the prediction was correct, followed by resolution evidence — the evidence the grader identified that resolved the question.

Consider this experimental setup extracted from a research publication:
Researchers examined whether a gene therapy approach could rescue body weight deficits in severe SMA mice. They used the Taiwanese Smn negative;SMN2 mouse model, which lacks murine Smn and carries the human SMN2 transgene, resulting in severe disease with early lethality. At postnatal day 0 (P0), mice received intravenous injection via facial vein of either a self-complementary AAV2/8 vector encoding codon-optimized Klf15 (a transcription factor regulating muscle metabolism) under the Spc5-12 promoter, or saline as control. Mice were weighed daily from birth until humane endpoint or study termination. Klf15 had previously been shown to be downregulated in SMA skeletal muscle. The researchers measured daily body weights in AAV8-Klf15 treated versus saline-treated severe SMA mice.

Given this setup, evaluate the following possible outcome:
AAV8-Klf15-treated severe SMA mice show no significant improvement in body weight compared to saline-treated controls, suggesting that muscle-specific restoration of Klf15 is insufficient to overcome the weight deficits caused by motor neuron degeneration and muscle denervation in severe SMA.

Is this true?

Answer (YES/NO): YES